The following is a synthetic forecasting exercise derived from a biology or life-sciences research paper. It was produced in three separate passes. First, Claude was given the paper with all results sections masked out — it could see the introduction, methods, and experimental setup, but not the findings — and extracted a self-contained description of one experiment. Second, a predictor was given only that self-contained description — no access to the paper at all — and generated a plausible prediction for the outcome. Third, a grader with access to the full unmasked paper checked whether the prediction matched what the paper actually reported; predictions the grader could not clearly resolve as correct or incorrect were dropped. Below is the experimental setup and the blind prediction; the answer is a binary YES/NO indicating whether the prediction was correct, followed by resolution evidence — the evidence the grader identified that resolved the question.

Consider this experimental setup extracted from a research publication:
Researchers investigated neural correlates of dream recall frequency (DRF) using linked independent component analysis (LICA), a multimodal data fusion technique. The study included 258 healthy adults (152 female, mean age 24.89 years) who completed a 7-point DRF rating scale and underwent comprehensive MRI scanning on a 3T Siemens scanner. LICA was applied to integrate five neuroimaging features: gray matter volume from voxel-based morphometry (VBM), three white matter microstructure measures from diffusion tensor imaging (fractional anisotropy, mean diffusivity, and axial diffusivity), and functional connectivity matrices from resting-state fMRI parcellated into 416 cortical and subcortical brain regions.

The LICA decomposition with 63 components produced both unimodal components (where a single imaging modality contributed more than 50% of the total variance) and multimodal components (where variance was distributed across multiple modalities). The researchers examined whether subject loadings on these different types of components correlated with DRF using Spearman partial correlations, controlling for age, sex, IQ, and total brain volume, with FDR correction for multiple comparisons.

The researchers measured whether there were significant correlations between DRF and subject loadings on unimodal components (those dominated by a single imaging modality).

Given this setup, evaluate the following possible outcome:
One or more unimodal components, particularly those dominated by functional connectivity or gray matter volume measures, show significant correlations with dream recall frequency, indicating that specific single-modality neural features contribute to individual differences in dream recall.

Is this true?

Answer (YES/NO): NO